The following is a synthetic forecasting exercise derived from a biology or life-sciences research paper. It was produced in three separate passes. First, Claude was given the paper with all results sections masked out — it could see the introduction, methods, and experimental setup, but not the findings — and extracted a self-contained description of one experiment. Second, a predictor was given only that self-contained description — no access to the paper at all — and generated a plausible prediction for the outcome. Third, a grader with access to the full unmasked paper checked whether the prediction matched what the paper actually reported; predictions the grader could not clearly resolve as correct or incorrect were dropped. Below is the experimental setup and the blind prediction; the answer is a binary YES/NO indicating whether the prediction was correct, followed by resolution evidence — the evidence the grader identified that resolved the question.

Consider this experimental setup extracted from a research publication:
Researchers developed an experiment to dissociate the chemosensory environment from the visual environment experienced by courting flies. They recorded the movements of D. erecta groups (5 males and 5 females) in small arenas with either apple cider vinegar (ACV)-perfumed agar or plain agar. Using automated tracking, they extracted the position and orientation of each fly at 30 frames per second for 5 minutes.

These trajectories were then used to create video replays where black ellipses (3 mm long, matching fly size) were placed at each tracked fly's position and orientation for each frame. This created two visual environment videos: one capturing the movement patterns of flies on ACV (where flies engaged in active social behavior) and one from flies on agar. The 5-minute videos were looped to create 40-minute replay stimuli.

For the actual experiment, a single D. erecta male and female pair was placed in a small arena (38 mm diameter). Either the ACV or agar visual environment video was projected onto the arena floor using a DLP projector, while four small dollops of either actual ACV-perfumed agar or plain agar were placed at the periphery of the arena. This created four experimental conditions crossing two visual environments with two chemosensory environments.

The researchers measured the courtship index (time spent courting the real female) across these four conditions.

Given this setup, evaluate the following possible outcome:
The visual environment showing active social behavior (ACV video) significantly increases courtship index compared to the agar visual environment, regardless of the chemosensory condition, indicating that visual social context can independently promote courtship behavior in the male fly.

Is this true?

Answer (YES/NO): NO